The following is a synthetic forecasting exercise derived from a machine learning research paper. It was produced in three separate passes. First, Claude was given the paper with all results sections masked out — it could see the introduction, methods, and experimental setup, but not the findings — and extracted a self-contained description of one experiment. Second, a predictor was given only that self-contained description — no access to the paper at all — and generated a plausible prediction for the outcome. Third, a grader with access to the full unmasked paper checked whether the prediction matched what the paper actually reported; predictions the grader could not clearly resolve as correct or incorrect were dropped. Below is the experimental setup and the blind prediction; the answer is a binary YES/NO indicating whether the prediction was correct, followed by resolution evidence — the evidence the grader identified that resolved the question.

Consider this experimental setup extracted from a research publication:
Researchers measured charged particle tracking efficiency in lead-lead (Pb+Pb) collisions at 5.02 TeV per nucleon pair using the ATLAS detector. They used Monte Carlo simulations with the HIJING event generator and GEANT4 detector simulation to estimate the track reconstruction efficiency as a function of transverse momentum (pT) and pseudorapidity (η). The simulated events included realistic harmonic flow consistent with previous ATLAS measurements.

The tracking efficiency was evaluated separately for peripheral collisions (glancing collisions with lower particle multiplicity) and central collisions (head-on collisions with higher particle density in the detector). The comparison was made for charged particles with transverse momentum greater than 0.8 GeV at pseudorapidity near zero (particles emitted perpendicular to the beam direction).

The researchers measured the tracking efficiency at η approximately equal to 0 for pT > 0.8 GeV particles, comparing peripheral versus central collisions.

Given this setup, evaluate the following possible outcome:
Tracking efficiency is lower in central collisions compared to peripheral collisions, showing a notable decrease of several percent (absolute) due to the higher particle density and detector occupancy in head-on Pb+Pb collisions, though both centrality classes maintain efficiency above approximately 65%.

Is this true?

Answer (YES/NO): YES